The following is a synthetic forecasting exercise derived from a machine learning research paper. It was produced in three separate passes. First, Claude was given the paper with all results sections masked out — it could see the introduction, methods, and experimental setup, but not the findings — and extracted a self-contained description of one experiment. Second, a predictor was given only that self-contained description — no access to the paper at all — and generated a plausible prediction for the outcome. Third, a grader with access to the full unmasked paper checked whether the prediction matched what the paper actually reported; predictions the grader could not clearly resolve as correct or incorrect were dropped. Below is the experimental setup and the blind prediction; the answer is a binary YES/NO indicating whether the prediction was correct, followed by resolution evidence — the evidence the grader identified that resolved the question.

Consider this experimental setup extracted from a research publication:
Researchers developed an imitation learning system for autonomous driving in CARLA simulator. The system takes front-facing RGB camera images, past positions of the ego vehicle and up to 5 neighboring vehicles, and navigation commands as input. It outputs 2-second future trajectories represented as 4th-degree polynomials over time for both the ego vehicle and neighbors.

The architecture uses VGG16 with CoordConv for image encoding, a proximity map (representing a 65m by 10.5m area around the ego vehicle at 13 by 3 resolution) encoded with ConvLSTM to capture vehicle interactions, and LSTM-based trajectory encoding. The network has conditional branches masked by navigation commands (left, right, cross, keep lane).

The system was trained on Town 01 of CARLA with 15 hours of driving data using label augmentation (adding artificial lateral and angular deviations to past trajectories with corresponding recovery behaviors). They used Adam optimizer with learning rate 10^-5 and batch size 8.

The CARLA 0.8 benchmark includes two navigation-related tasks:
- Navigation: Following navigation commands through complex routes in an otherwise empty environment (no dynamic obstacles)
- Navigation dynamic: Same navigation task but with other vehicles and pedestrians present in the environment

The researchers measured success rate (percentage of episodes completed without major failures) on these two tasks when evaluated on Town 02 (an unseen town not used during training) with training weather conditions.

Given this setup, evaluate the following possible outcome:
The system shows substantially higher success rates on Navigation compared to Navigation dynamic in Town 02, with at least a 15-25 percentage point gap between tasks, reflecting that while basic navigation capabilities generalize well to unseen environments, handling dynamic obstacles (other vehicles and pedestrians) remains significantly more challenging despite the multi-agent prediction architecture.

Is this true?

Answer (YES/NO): NO